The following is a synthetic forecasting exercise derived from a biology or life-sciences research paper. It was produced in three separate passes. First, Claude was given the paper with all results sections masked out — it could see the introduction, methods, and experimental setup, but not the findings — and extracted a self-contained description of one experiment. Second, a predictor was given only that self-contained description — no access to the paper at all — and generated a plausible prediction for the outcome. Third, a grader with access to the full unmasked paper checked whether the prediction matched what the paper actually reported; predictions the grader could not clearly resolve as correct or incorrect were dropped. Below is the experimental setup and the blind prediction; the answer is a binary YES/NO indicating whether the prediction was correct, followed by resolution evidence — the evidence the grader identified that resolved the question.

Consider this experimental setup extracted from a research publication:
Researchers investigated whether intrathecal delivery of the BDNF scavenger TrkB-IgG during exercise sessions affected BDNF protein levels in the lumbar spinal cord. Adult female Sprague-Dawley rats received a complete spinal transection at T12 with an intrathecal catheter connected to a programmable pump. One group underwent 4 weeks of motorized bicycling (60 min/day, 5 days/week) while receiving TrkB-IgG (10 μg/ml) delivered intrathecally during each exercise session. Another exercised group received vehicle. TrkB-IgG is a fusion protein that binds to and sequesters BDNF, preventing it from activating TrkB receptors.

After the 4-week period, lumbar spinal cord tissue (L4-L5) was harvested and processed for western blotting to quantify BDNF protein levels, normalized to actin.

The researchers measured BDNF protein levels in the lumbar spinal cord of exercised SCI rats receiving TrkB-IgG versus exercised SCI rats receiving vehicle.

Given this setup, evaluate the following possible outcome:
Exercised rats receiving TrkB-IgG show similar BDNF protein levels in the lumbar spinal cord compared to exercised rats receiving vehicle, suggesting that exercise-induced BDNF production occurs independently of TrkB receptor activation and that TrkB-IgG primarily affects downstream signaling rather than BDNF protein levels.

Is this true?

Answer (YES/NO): NO